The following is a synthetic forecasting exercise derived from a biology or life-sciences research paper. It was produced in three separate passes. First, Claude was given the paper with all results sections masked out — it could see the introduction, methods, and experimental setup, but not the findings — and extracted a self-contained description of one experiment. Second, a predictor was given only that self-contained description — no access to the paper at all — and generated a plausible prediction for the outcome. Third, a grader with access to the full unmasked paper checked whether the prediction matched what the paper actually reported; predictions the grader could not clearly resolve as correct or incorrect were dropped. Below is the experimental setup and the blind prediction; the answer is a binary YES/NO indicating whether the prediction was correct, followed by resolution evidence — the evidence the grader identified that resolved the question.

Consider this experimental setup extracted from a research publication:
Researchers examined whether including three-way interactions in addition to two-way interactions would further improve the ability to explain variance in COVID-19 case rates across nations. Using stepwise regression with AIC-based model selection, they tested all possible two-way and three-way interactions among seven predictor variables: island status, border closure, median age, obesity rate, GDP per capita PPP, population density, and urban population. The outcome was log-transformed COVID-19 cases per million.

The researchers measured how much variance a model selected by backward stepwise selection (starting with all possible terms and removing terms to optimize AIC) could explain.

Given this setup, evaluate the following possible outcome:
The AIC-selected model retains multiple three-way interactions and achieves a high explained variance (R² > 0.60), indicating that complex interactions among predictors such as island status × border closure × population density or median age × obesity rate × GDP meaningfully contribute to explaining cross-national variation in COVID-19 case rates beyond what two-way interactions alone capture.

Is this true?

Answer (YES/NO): YES